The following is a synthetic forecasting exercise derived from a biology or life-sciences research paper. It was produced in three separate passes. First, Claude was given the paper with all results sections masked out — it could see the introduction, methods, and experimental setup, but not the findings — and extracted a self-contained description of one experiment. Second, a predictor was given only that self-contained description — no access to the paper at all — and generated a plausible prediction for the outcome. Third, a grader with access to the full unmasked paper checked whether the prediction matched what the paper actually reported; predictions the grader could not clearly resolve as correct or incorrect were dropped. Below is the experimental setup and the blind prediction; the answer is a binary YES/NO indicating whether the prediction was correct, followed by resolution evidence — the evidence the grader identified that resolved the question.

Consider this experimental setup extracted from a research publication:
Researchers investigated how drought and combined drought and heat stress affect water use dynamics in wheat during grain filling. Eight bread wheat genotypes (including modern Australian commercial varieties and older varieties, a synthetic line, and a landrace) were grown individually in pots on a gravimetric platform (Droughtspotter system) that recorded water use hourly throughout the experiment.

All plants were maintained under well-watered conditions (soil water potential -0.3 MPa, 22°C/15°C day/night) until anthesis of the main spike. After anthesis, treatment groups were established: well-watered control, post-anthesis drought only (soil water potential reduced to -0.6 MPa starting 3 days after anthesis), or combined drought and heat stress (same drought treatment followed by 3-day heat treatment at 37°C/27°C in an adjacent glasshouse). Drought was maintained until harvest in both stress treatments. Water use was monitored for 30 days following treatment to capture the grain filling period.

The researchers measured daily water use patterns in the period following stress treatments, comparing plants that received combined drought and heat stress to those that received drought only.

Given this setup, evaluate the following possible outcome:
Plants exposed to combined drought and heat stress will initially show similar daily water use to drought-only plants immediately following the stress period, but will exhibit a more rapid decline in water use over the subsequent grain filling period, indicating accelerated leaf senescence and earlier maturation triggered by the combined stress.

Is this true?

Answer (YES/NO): NO